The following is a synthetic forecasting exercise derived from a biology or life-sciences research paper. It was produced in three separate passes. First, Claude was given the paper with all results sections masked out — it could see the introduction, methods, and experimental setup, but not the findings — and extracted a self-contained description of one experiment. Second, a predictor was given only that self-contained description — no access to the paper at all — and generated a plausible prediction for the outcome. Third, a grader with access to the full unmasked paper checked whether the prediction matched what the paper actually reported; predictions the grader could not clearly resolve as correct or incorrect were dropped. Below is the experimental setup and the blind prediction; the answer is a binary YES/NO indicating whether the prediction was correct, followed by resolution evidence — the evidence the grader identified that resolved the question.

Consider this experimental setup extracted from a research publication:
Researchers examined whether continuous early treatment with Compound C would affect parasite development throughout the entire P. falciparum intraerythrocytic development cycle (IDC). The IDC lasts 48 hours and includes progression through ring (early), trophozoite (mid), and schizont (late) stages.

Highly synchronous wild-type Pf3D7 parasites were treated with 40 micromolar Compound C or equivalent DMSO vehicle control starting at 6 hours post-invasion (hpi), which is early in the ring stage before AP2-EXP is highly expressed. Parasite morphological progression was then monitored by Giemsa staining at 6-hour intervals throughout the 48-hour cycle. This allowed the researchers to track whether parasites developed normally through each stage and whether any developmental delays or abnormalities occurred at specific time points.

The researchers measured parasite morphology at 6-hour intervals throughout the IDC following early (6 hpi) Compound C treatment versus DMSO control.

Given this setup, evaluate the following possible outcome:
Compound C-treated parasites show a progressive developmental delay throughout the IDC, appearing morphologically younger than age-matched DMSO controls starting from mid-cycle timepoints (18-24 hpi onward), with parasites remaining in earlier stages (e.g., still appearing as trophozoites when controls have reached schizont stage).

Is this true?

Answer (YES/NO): NO